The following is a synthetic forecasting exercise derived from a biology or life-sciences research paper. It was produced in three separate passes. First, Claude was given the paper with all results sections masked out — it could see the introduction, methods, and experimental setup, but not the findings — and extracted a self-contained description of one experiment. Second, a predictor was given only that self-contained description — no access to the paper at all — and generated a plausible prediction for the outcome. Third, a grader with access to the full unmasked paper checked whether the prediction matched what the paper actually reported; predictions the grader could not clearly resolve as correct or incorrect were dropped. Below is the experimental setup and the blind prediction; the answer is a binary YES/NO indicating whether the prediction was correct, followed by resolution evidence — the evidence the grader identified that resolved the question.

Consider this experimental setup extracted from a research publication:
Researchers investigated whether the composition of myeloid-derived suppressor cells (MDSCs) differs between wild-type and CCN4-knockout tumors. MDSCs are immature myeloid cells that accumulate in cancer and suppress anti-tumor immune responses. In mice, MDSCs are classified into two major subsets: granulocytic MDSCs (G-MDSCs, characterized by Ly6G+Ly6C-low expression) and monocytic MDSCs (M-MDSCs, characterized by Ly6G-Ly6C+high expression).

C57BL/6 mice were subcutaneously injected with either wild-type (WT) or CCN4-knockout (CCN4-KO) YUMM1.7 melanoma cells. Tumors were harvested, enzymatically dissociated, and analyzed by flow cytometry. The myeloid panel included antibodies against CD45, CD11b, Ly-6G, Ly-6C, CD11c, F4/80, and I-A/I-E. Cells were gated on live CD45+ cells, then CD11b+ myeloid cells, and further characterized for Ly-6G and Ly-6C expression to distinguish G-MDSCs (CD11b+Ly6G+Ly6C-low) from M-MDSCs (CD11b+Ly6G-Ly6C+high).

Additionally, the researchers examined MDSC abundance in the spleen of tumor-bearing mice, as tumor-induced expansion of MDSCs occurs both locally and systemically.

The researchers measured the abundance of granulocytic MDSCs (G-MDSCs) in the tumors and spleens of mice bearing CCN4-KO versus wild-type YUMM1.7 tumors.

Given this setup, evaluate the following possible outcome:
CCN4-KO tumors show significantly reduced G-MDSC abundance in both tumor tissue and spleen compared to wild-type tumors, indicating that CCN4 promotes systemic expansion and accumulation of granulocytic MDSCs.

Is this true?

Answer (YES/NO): YES